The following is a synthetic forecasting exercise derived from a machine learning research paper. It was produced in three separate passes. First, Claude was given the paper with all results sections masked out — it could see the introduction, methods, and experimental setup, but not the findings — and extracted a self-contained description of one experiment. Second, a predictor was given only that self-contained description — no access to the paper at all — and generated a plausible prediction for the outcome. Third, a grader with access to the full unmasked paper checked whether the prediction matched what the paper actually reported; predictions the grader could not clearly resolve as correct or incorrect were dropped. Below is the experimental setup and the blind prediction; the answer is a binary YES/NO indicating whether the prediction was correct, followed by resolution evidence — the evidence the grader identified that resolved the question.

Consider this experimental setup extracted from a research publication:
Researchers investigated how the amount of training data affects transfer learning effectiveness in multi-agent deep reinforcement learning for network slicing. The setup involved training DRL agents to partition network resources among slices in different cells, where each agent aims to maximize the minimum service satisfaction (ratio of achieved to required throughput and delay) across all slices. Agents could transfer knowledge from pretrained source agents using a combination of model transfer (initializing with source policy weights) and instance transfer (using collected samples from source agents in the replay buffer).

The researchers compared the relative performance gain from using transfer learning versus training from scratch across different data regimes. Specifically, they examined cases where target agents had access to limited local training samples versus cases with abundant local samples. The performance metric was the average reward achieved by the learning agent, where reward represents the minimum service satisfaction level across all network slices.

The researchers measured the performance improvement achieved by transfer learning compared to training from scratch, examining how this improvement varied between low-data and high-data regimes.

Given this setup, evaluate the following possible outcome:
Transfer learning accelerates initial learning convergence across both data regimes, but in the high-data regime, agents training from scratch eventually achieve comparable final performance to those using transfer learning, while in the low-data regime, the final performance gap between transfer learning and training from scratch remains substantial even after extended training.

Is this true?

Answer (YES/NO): NO